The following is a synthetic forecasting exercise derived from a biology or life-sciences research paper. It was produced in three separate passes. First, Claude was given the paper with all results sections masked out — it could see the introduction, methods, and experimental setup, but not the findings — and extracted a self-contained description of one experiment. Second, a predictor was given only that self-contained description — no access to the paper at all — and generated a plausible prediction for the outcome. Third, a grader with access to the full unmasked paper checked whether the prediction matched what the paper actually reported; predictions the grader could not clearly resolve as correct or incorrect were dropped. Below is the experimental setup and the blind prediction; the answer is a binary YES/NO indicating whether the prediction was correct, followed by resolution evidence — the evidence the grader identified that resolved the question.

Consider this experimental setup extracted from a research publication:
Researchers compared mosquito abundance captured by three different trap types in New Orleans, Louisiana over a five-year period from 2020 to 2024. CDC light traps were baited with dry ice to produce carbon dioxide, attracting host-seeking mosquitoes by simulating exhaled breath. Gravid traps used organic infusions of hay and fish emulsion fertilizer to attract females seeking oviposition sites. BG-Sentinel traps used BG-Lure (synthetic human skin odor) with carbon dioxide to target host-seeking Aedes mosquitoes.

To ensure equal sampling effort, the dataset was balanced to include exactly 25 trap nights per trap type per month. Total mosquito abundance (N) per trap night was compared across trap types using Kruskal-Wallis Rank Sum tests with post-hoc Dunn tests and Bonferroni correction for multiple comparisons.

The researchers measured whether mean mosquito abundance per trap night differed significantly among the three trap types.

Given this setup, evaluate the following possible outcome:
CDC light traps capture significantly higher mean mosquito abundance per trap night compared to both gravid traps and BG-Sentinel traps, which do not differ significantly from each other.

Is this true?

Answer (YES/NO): NO